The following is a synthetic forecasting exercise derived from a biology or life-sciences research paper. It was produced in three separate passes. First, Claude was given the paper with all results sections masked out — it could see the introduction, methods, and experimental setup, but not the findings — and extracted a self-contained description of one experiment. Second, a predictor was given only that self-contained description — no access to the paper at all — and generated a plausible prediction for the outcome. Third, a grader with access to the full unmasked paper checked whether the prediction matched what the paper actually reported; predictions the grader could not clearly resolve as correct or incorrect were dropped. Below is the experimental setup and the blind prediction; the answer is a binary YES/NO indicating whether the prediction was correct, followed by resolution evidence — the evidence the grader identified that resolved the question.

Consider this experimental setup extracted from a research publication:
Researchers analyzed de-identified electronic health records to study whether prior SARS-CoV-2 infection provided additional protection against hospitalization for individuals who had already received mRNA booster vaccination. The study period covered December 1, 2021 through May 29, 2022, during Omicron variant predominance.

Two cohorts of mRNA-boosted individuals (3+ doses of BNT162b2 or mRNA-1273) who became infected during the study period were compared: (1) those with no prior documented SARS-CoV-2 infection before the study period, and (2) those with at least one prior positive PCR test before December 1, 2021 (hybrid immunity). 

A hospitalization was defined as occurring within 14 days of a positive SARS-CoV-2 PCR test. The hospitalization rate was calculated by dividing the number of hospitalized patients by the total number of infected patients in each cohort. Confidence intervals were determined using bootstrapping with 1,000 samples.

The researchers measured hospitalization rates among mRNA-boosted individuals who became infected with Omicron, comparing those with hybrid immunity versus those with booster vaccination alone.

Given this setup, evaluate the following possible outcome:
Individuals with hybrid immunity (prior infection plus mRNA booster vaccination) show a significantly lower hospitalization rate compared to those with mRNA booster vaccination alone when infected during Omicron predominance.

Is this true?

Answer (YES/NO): NO